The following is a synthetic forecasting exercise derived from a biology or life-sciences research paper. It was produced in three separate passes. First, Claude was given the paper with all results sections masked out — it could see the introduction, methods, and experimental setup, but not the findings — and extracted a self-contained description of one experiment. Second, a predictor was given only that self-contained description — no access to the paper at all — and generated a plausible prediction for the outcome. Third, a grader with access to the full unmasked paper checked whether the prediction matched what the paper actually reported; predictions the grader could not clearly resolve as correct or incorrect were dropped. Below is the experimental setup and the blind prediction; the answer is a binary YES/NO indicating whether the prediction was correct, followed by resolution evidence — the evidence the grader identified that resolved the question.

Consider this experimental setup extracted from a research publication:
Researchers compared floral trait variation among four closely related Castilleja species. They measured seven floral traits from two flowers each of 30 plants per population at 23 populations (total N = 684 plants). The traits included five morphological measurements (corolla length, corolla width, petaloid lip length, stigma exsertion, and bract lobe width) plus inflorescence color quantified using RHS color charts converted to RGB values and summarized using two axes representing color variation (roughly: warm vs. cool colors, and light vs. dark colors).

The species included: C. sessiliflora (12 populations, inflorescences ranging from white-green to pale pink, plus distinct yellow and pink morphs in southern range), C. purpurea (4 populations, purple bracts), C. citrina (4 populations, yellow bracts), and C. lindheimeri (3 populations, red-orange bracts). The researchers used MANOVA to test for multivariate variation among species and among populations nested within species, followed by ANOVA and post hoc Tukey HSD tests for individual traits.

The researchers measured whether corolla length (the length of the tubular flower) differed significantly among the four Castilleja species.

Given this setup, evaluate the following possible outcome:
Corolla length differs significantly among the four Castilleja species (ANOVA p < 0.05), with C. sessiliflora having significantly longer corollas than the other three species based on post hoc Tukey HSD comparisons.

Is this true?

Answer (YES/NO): YES